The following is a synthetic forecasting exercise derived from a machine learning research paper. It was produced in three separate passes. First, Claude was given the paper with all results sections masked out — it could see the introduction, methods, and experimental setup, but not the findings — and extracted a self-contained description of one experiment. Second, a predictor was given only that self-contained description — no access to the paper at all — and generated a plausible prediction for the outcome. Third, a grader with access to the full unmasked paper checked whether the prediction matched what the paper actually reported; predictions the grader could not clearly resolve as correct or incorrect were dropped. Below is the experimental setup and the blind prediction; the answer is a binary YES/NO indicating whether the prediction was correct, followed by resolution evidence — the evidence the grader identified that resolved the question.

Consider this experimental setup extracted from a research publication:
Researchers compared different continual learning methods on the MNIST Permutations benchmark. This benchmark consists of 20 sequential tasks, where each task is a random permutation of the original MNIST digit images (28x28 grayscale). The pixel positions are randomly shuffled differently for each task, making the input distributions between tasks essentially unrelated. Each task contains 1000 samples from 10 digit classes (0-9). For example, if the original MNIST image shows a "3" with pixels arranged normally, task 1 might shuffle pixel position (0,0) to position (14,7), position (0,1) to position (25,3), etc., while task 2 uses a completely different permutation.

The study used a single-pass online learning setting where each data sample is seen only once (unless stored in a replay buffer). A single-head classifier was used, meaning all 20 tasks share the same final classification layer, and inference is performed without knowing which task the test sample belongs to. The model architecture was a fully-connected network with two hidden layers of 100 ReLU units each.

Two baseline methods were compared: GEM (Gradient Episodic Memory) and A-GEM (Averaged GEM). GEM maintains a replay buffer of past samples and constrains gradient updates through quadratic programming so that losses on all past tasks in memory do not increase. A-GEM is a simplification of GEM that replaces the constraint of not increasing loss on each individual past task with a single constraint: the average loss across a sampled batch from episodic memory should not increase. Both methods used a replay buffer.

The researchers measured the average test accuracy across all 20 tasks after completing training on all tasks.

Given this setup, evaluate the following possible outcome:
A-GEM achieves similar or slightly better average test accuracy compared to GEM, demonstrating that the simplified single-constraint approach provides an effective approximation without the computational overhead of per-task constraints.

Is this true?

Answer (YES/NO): YES